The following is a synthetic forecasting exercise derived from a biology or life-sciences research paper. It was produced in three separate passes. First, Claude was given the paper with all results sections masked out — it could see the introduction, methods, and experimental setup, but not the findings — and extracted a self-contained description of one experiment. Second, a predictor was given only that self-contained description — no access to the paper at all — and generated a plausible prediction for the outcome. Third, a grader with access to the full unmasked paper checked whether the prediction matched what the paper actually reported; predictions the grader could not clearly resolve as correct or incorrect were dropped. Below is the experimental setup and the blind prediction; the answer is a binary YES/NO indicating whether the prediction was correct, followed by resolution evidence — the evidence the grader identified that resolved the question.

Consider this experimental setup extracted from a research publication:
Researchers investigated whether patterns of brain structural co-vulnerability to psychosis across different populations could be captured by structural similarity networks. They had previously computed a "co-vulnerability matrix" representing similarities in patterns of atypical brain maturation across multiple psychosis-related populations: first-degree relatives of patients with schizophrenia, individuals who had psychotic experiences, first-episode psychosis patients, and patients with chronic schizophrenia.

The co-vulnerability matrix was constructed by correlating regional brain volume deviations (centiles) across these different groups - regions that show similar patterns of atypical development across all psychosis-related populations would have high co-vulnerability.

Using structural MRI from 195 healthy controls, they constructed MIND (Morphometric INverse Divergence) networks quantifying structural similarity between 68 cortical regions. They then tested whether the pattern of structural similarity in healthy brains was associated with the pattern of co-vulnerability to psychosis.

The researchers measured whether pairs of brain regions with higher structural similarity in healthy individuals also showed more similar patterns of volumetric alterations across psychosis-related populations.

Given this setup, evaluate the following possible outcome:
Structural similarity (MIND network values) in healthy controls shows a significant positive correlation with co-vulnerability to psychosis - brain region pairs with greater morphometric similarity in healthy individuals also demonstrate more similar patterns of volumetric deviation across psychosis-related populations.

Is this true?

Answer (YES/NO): YES